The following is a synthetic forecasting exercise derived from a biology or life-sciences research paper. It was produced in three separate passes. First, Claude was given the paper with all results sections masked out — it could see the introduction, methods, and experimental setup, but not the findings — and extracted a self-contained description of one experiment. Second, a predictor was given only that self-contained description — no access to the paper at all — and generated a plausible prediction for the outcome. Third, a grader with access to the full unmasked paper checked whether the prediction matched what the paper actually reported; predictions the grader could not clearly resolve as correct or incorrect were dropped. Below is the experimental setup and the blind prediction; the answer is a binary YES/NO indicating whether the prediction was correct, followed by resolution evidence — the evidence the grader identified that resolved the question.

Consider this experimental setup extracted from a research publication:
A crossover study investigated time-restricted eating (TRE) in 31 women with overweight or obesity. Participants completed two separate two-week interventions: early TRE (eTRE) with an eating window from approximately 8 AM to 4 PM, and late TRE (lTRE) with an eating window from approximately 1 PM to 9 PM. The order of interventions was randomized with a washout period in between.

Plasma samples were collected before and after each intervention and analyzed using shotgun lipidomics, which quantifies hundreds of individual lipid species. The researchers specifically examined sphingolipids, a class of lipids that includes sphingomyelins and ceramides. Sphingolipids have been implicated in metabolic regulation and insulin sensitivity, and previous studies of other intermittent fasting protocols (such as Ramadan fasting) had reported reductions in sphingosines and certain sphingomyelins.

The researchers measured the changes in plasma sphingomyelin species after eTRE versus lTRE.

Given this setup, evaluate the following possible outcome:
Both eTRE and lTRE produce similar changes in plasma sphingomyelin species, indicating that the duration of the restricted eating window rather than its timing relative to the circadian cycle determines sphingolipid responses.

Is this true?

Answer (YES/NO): NO